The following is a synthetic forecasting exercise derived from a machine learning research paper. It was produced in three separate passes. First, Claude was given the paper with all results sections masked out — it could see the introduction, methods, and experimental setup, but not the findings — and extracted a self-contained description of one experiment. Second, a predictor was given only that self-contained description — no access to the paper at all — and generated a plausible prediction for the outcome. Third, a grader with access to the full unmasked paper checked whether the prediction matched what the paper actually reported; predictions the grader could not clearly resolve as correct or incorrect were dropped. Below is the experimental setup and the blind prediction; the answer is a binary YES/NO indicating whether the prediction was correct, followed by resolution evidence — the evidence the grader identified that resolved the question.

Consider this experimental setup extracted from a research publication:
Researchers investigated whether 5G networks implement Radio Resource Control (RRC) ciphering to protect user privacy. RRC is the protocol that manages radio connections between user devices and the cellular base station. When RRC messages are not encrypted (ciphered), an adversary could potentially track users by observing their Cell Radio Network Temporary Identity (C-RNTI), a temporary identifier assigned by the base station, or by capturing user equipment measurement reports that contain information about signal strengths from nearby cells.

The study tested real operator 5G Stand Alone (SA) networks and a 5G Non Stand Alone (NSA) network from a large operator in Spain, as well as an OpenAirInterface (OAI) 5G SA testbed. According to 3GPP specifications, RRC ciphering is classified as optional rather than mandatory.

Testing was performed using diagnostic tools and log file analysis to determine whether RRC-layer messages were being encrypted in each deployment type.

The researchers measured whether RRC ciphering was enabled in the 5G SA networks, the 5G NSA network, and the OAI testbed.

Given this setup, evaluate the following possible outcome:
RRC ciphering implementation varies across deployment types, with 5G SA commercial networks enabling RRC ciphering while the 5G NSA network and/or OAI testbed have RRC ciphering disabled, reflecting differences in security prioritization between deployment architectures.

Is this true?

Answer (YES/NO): NO